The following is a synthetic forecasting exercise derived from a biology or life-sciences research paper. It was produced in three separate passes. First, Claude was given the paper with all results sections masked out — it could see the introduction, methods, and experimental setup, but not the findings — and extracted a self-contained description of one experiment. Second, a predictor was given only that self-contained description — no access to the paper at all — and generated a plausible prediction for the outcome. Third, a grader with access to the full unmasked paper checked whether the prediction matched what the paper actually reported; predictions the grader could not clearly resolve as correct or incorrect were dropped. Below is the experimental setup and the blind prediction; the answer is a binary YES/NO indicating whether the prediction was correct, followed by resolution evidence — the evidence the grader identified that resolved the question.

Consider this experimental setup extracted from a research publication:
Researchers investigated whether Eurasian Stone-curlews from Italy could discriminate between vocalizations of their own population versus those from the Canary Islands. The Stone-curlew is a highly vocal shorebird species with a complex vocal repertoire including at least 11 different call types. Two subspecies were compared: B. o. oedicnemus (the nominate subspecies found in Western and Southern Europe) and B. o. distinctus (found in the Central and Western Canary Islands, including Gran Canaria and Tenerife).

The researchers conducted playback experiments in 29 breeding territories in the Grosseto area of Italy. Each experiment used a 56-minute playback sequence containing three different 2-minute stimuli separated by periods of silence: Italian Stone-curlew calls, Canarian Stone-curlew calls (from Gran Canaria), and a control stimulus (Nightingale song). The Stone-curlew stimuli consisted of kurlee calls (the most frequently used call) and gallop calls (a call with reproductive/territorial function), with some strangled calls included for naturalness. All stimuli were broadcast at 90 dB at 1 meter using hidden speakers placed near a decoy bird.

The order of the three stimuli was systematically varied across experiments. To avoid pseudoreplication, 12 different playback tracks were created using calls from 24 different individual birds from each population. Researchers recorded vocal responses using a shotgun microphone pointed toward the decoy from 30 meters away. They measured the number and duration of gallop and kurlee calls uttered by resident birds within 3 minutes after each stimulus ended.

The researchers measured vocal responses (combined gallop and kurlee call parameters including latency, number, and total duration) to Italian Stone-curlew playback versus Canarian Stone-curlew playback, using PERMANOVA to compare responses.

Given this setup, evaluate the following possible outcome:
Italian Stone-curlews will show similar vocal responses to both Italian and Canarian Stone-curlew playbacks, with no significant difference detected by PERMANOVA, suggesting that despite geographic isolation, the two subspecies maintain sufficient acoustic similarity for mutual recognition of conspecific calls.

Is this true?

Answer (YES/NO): YES